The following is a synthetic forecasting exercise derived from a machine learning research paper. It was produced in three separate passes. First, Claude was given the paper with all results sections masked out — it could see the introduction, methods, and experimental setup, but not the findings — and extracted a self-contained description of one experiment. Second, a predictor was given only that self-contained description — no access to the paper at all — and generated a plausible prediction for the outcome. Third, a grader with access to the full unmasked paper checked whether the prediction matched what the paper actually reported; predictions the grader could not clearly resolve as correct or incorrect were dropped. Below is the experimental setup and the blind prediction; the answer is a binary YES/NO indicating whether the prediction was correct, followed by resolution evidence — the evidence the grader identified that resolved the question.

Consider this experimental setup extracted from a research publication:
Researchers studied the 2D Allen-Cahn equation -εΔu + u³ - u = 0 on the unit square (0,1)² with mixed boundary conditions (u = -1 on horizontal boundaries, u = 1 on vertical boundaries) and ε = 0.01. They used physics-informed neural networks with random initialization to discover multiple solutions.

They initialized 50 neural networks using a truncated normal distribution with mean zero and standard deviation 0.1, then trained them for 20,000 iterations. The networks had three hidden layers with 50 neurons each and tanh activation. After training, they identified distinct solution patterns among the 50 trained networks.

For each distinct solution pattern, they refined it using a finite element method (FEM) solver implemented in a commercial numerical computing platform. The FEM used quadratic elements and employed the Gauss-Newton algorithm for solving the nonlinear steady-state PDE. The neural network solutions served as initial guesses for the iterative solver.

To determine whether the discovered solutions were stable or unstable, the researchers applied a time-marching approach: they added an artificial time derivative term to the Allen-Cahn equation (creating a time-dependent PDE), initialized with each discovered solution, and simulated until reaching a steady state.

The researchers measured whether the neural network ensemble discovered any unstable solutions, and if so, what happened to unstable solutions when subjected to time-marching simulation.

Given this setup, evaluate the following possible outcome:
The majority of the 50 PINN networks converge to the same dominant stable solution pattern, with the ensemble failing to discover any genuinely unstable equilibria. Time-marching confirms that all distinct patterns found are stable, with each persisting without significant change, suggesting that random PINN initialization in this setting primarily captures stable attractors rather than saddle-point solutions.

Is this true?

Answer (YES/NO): NO